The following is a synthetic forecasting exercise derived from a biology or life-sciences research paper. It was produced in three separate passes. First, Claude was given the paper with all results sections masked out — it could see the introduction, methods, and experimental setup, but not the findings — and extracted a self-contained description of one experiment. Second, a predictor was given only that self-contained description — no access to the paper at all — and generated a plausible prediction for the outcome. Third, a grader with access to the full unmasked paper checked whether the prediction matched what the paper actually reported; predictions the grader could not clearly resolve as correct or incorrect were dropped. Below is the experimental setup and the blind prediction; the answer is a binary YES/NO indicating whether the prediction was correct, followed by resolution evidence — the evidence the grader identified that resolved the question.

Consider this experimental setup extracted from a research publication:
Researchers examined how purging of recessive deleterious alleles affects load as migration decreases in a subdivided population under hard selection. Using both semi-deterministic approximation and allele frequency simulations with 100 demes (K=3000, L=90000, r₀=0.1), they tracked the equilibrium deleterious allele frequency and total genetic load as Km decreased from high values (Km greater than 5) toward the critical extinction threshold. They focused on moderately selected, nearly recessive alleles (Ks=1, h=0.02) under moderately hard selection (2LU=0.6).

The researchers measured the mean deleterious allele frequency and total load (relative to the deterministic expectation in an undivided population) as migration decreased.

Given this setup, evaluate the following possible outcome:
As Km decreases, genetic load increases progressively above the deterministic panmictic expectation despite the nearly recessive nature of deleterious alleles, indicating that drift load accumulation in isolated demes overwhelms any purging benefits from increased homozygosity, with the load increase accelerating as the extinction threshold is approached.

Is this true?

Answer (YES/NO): YES